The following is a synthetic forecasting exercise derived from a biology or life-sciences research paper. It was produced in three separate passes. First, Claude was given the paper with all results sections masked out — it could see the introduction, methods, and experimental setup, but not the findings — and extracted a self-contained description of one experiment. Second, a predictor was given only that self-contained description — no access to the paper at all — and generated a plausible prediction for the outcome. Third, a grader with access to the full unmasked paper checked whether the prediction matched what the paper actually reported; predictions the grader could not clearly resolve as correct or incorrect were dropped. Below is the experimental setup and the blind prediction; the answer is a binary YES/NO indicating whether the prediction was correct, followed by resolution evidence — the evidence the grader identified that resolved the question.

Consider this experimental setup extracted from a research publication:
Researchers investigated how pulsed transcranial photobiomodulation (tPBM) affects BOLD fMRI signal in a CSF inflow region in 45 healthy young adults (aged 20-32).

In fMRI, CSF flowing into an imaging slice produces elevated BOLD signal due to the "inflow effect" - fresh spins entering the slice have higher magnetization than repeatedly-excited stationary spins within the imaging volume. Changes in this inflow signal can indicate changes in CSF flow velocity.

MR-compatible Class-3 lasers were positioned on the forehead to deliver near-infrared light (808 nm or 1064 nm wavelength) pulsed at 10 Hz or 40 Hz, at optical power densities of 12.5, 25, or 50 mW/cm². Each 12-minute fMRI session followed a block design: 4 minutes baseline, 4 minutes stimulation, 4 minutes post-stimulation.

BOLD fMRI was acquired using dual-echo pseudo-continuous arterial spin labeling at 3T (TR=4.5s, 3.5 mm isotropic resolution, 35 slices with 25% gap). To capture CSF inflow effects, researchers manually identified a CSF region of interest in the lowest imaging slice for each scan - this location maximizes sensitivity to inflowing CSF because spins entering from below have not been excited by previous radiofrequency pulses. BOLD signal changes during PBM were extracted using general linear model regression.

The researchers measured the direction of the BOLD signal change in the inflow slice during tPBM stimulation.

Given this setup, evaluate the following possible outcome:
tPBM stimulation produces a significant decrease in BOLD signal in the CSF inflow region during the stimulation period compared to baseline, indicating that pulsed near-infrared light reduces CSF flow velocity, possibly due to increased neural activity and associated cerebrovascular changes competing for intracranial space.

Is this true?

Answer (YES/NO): YES